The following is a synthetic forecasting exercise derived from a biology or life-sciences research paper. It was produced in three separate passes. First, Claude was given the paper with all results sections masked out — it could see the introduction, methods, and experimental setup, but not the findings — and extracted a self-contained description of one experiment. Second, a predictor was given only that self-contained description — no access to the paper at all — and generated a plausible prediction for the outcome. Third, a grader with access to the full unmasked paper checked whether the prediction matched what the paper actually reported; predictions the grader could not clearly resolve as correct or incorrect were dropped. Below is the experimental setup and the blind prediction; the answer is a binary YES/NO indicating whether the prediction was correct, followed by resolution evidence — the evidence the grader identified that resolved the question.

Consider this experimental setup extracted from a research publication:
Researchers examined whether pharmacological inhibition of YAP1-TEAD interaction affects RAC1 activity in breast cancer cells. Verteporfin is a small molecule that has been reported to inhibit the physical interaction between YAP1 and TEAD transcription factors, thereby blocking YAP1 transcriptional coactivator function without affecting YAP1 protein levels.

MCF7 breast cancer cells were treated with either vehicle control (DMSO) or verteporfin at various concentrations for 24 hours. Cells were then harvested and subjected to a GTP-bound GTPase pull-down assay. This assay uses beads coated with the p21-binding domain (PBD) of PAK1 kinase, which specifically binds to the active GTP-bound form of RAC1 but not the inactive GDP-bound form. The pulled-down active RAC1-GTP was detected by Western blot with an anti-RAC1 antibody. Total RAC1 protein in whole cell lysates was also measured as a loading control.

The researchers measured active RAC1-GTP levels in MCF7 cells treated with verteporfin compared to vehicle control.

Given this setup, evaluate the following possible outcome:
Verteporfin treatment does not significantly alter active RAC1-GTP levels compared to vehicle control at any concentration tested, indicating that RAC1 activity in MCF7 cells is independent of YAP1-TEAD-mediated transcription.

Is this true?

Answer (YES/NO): NO